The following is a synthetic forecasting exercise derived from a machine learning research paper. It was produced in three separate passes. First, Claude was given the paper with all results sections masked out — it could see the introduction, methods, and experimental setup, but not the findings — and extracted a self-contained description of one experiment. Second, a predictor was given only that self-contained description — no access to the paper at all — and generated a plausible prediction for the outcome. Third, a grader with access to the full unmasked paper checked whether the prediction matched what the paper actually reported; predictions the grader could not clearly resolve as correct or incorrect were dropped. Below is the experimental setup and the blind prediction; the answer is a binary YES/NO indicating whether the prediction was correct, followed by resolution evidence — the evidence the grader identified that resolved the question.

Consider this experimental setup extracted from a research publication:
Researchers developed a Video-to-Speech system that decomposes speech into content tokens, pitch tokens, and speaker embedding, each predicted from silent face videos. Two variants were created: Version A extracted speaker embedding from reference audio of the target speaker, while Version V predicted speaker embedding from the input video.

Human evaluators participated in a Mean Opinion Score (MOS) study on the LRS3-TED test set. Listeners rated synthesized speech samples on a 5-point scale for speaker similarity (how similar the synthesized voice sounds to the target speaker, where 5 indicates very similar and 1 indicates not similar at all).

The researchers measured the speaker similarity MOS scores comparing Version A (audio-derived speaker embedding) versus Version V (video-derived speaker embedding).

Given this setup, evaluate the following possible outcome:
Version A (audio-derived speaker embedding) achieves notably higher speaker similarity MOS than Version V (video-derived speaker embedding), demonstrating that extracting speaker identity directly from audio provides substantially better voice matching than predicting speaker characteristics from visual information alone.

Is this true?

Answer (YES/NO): YES